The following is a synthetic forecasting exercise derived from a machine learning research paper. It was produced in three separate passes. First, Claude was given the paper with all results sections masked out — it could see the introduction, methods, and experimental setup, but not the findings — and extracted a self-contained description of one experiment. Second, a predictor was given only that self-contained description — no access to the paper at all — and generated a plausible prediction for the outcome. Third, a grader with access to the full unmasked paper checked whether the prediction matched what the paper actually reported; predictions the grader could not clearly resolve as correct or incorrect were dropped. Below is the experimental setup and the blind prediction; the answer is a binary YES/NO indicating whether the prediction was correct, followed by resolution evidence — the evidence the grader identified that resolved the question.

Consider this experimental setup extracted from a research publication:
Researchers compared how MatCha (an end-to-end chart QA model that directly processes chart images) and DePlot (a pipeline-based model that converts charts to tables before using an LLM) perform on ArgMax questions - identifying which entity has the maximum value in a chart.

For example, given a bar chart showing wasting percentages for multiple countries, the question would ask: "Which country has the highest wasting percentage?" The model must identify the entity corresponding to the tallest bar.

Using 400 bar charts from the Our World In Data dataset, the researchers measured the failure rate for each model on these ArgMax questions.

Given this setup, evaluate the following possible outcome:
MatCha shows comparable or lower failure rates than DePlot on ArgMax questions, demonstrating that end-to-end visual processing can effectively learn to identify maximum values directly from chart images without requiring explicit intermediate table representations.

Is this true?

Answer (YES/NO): NO